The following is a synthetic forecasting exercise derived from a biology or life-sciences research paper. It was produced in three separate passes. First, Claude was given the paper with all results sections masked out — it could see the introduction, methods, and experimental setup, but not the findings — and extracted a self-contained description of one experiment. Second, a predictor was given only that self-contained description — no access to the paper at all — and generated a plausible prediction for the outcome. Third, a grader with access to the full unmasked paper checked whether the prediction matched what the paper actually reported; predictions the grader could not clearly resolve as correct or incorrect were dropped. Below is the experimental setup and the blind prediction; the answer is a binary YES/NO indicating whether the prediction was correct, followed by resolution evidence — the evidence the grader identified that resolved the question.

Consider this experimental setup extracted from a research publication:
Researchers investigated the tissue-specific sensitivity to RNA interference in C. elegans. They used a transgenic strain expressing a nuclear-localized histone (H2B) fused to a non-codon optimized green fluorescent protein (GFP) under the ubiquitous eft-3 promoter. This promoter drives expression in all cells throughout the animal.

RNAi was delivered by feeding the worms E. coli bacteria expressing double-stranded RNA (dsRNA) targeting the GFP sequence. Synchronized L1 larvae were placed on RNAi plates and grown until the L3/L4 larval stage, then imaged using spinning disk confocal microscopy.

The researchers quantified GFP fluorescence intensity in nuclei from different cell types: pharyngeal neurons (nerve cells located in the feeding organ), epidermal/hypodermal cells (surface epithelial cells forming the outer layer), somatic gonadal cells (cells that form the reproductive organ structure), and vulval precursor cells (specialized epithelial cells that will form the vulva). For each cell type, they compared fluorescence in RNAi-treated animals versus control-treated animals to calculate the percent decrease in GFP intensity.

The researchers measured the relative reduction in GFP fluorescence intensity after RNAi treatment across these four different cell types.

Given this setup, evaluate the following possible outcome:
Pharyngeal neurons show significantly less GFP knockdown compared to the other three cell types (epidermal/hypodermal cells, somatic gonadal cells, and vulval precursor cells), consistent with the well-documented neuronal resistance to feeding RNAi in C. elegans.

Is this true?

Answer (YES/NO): YES